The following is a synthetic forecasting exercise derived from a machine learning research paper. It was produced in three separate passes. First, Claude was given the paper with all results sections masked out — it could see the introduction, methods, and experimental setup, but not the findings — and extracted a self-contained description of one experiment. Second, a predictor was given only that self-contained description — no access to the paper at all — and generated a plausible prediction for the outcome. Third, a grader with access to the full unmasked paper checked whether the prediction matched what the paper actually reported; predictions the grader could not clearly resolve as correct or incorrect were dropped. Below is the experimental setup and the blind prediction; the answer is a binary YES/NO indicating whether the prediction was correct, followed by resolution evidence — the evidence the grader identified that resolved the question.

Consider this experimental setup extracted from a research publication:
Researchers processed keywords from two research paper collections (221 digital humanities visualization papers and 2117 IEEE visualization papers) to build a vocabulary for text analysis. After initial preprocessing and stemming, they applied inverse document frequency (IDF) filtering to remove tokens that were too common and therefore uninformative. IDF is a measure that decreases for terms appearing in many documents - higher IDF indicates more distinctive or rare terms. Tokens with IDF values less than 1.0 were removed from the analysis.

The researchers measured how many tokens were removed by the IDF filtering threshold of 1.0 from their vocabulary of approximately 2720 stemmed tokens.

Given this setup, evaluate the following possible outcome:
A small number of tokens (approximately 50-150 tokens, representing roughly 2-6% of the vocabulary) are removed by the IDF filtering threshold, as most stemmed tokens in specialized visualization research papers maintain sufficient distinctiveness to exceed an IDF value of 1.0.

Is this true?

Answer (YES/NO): NO